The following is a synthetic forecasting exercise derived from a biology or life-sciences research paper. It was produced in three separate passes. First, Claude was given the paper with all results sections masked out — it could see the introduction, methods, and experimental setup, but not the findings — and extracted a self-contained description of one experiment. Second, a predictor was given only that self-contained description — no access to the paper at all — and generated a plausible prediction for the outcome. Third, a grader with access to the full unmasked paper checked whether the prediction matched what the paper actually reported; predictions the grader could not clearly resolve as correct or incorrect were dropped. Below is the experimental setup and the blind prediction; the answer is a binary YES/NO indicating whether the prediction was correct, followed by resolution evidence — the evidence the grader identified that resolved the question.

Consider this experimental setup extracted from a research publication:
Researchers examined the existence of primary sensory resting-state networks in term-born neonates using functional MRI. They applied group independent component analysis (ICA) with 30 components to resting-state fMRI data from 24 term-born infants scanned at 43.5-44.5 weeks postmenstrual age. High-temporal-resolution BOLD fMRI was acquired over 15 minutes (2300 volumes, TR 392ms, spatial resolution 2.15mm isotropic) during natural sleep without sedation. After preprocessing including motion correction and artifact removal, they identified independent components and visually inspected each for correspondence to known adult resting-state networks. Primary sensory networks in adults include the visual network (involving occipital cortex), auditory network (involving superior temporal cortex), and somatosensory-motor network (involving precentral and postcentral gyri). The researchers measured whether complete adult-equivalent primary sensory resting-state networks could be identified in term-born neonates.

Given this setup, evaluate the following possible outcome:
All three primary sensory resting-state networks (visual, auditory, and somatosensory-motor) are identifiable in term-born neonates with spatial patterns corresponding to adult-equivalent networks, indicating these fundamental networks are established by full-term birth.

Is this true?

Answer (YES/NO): YES